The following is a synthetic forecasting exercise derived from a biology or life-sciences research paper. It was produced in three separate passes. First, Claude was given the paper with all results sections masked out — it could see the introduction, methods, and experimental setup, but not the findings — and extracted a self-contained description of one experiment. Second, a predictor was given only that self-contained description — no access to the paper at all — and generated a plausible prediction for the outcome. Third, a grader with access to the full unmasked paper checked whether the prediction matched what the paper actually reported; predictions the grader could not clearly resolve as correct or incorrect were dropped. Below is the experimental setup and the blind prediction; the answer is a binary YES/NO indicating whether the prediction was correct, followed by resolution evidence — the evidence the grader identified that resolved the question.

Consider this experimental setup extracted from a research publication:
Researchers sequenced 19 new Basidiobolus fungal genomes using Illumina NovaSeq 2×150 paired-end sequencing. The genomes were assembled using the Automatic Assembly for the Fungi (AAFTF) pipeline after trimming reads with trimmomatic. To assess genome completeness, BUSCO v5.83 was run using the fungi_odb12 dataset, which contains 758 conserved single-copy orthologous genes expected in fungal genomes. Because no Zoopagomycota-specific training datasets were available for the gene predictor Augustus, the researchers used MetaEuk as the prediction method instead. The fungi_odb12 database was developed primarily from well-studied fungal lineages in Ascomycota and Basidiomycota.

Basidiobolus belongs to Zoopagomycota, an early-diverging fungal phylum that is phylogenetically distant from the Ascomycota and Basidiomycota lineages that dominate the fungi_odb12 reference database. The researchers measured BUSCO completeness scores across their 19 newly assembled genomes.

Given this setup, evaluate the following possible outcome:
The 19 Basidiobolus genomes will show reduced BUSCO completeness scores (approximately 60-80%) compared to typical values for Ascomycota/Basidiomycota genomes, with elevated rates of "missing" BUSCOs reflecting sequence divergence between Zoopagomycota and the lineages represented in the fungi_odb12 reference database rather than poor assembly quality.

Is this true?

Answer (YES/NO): NO